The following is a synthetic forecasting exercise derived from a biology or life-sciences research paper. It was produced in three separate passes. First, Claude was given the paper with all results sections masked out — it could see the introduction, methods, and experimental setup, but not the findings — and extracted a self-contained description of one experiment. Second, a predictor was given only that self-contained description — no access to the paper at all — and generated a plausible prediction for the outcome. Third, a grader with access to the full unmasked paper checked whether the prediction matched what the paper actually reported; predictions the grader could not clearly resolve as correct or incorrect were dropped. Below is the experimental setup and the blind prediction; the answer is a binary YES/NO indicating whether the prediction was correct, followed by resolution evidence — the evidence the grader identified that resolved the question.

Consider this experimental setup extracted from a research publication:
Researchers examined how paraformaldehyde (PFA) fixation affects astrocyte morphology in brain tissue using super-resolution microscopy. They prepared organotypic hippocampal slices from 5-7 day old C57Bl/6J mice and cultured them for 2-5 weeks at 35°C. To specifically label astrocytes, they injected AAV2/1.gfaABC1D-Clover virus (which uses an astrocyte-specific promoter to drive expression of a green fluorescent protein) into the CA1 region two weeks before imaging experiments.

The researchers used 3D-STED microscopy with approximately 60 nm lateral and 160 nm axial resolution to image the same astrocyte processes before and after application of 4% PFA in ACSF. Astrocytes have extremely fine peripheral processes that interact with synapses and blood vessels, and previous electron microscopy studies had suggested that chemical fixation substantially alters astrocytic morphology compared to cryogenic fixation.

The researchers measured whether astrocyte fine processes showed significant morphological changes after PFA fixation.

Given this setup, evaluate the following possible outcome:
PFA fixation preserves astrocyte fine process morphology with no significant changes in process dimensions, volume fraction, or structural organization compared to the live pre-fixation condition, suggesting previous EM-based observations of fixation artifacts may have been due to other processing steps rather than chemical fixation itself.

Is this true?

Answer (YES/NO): YES